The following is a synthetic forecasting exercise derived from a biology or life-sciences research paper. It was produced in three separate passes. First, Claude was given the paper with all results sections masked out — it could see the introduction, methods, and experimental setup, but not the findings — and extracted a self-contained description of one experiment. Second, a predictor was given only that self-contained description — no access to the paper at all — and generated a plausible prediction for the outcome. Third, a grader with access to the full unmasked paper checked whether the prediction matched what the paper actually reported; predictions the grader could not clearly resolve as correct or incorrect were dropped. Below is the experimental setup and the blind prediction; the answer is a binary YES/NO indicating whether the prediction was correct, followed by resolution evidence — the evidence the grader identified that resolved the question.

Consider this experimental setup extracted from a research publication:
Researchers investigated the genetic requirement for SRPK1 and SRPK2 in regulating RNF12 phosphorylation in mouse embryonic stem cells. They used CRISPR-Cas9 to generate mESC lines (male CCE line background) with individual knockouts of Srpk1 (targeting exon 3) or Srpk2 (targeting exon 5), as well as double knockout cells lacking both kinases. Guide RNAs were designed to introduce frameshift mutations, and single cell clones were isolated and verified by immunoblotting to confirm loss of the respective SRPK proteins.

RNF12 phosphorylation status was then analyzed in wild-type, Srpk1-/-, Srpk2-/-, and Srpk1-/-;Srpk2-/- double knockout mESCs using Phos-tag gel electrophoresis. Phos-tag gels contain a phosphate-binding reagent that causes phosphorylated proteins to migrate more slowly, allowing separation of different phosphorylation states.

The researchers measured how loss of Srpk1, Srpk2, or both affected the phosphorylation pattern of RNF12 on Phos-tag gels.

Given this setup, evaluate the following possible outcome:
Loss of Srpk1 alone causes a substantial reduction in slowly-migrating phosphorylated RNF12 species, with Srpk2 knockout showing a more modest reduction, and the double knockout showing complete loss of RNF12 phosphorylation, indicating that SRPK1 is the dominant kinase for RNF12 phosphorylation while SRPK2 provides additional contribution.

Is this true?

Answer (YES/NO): NO